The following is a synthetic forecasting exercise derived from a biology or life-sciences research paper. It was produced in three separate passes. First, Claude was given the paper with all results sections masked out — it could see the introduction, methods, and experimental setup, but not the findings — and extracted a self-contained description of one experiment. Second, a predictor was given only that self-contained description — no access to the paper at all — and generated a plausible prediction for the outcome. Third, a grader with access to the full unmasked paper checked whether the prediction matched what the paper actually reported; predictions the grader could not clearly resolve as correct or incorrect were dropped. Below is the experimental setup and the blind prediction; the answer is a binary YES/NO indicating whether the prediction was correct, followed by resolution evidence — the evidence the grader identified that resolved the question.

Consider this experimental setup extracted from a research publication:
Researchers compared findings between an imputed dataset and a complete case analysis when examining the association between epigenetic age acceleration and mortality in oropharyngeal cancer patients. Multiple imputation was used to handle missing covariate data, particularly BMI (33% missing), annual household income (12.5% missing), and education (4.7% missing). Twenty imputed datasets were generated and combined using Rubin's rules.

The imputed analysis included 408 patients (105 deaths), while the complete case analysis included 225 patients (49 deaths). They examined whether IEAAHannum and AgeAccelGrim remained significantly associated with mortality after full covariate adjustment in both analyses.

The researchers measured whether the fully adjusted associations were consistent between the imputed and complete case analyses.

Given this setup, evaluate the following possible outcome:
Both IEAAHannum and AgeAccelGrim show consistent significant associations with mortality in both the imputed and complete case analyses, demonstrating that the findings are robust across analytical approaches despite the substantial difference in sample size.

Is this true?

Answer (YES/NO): NO